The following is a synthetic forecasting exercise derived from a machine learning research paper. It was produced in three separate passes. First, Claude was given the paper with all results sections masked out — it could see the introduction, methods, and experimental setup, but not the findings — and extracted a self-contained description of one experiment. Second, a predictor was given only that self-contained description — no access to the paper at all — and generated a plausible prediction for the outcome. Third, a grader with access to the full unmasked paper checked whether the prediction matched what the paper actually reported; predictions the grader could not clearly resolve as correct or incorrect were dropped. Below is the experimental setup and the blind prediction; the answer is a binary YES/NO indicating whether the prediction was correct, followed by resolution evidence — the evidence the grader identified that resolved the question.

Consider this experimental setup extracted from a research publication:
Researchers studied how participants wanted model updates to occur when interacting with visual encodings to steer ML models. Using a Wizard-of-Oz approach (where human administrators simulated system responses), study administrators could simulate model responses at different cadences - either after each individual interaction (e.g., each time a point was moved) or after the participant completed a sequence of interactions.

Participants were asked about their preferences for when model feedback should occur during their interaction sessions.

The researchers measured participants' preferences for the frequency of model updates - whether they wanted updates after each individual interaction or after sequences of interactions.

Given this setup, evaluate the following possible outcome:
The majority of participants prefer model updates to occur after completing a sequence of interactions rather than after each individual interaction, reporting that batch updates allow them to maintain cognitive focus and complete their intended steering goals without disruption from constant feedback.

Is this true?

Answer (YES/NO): NO